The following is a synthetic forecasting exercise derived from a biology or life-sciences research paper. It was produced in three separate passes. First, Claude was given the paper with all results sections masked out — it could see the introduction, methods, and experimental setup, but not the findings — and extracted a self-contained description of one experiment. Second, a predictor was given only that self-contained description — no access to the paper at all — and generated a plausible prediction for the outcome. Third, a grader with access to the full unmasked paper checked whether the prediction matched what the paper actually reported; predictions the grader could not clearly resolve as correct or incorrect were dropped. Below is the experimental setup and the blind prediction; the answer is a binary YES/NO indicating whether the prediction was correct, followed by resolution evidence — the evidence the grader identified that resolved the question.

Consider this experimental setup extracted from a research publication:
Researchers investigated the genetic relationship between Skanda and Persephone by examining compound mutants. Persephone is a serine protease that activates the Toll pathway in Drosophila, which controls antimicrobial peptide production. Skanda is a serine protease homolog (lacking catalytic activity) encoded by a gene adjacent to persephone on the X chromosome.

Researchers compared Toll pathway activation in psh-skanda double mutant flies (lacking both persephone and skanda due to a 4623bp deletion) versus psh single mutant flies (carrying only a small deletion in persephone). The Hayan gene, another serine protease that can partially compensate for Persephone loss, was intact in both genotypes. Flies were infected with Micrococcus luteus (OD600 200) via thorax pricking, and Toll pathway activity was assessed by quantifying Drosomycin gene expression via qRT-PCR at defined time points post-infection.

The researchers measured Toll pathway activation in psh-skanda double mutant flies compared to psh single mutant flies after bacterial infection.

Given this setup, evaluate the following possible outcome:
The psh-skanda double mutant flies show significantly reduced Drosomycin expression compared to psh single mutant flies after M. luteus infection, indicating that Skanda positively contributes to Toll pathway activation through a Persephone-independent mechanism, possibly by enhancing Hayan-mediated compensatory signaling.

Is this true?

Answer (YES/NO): YES